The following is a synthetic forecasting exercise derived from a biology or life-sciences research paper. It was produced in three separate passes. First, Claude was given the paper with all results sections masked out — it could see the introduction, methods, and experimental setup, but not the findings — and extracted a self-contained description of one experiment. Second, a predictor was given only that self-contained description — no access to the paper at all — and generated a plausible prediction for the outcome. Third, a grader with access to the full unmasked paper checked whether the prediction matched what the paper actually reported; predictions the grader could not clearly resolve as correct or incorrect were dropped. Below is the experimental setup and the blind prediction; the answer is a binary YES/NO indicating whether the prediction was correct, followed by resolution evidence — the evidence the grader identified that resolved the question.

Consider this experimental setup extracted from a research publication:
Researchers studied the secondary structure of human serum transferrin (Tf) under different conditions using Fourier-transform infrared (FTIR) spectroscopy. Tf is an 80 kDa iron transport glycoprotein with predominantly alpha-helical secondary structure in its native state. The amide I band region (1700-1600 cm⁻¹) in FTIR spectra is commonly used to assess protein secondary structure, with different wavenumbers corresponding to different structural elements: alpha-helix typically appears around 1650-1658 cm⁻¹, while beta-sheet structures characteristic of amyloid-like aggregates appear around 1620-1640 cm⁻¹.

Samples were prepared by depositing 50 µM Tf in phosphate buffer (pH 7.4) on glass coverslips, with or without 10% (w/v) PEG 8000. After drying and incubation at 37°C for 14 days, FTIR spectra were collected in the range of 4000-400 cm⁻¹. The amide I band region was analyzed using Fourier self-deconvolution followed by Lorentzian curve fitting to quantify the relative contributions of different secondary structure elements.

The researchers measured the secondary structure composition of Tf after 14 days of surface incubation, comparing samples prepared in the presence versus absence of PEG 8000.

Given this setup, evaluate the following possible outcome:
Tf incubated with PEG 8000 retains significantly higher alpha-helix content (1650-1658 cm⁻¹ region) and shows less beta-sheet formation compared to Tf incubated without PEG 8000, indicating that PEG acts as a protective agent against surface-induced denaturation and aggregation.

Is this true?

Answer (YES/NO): YES